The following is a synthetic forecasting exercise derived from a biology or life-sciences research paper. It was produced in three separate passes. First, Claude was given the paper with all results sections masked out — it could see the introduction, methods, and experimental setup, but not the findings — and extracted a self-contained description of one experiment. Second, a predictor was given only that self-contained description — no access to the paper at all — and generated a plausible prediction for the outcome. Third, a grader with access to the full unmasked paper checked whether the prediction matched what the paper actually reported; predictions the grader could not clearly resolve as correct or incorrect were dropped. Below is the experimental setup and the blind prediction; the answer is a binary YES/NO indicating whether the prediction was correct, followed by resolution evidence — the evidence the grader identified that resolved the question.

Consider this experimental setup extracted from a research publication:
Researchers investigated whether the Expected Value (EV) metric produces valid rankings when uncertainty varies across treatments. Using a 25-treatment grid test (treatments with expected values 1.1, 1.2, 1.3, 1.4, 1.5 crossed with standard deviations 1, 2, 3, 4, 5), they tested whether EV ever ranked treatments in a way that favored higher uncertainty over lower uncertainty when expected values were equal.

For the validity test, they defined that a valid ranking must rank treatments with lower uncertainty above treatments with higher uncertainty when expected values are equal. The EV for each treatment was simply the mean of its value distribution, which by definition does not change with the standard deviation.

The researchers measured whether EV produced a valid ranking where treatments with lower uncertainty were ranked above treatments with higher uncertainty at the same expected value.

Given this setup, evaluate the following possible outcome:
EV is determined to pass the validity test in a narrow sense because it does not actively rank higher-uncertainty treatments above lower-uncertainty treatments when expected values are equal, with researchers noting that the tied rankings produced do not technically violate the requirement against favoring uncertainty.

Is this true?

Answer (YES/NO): NO